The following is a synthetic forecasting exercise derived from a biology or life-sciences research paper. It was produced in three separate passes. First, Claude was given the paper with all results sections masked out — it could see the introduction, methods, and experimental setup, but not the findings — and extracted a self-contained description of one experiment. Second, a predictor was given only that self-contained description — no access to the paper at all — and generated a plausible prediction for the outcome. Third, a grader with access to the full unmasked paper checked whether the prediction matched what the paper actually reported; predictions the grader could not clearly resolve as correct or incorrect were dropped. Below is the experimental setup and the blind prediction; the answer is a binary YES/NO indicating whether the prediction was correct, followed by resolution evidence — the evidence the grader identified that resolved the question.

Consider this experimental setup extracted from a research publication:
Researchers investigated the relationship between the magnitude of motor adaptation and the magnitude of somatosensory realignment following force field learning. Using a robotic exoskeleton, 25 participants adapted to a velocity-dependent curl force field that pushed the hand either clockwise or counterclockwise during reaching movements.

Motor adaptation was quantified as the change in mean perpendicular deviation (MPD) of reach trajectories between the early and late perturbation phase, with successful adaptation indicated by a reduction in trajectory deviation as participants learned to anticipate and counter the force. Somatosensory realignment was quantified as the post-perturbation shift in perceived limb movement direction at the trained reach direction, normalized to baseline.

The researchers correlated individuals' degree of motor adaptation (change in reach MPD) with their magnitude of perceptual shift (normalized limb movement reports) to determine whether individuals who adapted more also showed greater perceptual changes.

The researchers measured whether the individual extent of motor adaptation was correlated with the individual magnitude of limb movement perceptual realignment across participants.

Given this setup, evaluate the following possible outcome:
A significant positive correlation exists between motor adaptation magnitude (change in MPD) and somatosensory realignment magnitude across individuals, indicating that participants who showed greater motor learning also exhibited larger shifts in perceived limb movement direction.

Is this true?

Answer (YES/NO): NO